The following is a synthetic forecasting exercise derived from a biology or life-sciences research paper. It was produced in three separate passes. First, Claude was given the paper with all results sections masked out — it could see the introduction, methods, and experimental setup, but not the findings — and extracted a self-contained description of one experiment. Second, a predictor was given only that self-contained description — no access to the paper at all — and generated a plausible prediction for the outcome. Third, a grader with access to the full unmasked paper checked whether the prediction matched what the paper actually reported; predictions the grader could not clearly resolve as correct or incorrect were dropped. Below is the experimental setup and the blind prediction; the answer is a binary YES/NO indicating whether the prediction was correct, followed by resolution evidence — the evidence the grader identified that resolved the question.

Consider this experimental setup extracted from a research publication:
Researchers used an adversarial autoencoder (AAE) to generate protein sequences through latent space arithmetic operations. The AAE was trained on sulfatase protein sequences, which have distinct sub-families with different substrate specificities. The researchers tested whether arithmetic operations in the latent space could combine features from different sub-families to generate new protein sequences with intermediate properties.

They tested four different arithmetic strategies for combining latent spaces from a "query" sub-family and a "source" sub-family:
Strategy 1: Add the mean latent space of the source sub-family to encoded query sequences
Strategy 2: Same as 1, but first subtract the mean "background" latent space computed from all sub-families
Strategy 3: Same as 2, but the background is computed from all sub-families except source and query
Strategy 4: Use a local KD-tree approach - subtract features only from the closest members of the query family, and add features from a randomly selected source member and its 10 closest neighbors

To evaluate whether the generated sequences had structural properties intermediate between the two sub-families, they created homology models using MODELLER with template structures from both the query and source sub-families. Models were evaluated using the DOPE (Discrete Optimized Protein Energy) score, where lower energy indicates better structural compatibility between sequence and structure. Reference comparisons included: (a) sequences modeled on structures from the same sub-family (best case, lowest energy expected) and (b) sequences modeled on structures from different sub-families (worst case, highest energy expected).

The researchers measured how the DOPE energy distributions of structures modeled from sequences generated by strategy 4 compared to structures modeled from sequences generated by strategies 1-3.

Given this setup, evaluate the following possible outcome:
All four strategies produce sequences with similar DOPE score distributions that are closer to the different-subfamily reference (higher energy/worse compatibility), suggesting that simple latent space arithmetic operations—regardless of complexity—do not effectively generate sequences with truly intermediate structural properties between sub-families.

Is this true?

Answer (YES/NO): NO